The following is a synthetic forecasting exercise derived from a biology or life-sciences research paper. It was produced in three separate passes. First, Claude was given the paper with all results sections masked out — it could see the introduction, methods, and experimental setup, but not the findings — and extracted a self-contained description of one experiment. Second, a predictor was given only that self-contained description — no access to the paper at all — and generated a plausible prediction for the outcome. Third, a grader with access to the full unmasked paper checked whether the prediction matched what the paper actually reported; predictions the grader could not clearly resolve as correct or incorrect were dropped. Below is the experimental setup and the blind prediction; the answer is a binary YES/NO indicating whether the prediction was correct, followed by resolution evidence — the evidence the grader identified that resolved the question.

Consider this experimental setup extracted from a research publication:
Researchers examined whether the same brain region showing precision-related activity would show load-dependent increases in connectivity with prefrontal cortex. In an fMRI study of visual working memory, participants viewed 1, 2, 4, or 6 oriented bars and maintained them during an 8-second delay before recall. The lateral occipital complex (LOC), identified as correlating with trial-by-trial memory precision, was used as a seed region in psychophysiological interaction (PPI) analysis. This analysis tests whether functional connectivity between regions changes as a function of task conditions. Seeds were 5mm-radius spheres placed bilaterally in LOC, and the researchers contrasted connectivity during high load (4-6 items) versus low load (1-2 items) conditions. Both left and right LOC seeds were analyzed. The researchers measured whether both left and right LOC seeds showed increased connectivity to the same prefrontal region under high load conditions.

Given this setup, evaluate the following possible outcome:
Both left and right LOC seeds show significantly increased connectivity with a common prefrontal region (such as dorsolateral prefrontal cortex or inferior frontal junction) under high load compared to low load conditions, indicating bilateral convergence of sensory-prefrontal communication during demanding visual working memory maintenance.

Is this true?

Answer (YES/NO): YES